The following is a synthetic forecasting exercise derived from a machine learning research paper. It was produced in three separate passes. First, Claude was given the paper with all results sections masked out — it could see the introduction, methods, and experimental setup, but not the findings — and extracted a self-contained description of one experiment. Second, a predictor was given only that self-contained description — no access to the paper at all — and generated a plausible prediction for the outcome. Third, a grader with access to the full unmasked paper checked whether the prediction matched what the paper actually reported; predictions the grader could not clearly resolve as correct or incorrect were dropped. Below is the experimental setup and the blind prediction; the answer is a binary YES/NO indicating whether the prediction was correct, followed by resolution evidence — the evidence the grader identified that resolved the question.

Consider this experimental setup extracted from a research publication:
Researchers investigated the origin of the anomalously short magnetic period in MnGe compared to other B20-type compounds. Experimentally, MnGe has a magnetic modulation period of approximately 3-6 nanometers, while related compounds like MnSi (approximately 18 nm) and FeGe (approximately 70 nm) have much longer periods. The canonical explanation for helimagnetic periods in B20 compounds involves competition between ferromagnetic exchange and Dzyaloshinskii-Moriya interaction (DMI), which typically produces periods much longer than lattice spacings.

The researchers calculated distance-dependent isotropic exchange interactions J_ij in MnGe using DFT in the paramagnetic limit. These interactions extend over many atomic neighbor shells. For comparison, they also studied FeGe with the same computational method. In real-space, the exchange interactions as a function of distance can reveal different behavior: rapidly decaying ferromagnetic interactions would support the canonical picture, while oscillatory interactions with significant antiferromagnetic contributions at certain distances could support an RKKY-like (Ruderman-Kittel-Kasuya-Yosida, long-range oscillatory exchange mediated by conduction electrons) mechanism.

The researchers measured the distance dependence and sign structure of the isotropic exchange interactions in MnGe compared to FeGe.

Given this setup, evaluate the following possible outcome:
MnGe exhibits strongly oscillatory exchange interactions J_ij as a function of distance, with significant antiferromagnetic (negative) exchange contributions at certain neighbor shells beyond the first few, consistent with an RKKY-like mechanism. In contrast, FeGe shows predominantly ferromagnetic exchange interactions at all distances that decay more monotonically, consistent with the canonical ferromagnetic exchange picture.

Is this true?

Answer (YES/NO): NO